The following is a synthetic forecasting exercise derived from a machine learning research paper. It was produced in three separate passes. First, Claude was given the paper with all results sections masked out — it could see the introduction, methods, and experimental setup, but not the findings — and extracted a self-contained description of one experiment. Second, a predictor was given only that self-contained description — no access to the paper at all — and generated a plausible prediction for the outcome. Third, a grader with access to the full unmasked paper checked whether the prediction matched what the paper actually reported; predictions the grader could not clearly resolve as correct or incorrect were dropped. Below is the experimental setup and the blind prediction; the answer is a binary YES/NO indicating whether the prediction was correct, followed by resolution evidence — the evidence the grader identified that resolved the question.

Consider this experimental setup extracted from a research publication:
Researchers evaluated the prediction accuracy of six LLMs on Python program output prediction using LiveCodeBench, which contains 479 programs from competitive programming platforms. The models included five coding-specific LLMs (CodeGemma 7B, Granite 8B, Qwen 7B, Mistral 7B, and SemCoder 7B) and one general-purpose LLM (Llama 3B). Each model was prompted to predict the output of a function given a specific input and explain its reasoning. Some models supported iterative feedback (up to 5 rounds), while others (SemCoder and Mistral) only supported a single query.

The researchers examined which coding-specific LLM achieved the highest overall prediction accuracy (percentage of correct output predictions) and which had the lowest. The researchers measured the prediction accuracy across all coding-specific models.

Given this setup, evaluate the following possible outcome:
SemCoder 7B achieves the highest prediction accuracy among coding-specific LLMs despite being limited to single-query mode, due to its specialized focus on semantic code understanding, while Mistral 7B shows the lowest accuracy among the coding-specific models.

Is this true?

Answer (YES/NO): NO